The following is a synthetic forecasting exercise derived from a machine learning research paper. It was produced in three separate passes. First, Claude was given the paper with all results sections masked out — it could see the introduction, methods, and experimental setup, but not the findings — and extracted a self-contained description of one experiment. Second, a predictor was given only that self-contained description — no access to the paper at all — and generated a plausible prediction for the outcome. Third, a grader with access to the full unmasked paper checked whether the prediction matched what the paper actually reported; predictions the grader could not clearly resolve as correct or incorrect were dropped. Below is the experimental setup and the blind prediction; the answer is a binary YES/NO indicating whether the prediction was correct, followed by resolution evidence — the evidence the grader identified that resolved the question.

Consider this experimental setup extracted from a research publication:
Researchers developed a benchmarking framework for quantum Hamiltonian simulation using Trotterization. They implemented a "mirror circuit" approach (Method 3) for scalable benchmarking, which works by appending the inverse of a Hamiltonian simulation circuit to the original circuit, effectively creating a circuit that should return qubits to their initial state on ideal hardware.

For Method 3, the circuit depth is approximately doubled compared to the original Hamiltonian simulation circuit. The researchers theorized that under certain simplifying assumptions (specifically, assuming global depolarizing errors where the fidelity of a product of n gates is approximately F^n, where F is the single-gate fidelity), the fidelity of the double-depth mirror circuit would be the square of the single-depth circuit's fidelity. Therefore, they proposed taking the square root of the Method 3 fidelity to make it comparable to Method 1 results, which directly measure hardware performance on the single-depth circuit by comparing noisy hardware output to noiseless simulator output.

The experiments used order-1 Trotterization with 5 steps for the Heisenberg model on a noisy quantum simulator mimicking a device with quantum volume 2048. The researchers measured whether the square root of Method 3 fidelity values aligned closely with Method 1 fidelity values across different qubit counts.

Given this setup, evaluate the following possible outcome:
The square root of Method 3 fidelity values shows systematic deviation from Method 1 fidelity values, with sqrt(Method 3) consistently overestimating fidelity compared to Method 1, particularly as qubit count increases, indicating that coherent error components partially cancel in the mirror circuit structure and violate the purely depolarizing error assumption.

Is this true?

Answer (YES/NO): NO